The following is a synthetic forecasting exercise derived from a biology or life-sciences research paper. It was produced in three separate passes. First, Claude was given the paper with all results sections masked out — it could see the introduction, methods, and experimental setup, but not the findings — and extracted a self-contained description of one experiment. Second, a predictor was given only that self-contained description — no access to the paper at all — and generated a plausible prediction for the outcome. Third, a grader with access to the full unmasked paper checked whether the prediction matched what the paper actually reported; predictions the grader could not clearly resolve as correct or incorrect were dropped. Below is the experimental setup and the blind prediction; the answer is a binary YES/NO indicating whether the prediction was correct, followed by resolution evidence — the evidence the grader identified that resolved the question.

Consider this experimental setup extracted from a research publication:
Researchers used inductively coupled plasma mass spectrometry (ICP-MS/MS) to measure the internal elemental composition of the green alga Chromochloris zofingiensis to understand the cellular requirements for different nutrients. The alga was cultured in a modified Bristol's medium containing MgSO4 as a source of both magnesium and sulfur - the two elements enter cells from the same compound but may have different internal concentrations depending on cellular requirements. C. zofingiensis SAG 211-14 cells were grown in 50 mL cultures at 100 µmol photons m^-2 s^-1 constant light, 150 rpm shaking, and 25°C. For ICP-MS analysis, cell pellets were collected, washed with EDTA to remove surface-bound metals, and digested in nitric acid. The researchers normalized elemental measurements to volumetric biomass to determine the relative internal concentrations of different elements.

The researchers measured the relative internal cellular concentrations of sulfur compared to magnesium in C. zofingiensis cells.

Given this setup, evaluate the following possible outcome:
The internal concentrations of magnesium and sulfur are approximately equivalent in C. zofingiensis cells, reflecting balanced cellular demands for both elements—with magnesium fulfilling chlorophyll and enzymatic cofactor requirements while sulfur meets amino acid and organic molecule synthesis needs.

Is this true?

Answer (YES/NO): NO